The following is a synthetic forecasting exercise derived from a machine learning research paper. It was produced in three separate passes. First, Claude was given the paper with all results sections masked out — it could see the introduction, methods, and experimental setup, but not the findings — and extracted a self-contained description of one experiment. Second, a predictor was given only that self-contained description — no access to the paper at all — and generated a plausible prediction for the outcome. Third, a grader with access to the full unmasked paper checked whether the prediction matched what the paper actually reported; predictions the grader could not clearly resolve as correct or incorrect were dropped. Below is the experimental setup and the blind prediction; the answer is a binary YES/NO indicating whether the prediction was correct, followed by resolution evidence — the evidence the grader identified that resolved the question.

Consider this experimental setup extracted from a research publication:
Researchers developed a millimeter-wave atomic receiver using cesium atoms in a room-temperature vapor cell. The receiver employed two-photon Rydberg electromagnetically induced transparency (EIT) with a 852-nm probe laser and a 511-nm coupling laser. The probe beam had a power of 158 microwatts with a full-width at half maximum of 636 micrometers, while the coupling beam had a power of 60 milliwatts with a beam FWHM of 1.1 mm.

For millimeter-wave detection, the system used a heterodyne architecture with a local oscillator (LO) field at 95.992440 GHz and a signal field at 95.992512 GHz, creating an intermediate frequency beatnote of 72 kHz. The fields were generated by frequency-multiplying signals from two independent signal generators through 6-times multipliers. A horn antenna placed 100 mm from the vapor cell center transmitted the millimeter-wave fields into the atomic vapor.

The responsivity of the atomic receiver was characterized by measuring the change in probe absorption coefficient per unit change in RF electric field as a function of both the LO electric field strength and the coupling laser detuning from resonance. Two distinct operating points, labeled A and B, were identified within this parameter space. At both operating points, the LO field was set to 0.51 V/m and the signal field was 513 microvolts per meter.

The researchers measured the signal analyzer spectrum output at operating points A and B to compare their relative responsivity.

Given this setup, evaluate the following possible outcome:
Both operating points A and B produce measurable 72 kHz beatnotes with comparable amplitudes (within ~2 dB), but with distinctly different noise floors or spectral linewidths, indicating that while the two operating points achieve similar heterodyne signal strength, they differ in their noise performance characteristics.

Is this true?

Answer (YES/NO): NO